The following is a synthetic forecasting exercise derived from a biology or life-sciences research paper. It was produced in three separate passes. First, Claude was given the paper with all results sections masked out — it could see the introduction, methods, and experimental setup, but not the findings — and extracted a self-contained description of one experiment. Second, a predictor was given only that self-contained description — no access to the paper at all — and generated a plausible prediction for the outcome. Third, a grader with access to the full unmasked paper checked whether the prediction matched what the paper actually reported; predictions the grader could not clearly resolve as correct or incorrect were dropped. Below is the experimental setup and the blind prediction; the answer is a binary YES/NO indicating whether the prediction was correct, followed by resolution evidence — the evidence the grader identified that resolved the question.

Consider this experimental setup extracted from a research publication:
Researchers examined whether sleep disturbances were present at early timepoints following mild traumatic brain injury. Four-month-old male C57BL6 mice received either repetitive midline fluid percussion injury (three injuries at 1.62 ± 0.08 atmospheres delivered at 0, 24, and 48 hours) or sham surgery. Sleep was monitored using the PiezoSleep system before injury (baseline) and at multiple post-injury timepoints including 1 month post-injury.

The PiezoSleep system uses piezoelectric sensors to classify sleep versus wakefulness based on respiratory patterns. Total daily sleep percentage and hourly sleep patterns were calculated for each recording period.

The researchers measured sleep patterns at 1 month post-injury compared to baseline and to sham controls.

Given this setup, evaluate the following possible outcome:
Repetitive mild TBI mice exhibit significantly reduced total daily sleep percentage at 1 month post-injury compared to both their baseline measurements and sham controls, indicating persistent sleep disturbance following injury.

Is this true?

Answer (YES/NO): NO